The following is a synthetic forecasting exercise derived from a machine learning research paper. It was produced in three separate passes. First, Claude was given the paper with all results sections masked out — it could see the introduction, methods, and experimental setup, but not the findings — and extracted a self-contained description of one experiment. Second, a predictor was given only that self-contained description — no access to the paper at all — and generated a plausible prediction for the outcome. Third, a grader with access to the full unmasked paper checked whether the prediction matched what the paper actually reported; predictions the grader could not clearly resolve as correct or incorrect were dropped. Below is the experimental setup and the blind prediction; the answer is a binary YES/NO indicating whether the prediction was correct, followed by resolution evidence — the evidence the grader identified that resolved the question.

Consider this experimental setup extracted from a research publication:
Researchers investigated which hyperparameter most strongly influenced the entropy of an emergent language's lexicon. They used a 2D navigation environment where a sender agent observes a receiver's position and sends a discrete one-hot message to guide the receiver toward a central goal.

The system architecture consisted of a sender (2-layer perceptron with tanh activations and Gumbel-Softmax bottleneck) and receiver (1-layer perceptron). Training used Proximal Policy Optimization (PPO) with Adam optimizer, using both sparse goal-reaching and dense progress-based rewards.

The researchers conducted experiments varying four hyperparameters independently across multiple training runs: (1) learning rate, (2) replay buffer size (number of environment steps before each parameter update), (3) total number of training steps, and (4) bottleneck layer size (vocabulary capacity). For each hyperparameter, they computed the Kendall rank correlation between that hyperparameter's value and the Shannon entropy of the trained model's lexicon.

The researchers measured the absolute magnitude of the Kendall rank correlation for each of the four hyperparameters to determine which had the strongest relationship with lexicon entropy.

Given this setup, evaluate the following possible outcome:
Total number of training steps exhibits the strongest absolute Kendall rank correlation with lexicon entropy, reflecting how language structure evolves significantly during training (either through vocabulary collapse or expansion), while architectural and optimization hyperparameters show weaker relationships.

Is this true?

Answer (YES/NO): NO